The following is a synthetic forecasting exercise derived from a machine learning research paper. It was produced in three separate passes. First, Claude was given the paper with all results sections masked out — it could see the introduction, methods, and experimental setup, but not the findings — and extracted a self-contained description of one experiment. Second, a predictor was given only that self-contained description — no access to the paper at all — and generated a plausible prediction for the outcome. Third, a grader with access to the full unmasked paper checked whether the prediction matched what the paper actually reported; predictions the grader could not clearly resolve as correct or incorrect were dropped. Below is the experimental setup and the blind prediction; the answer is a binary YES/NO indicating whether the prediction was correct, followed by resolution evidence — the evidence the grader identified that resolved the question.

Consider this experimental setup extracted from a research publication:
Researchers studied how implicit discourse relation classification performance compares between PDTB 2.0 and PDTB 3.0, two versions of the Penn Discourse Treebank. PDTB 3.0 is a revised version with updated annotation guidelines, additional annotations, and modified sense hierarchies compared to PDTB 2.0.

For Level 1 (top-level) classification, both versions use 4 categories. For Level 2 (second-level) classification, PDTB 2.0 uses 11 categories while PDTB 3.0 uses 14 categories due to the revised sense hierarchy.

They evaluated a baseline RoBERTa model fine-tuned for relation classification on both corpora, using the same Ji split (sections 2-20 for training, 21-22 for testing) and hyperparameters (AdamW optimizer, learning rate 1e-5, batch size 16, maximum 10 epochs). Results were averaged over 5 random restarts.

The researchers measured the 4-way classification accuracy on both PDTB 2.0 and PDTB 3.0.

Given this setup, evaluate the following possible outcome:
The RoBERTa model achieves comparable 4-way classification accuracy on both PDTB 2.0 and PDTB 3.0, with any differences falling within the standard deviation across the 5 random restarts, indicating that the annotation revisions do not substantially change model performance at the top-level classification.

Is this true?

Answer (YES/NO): NO